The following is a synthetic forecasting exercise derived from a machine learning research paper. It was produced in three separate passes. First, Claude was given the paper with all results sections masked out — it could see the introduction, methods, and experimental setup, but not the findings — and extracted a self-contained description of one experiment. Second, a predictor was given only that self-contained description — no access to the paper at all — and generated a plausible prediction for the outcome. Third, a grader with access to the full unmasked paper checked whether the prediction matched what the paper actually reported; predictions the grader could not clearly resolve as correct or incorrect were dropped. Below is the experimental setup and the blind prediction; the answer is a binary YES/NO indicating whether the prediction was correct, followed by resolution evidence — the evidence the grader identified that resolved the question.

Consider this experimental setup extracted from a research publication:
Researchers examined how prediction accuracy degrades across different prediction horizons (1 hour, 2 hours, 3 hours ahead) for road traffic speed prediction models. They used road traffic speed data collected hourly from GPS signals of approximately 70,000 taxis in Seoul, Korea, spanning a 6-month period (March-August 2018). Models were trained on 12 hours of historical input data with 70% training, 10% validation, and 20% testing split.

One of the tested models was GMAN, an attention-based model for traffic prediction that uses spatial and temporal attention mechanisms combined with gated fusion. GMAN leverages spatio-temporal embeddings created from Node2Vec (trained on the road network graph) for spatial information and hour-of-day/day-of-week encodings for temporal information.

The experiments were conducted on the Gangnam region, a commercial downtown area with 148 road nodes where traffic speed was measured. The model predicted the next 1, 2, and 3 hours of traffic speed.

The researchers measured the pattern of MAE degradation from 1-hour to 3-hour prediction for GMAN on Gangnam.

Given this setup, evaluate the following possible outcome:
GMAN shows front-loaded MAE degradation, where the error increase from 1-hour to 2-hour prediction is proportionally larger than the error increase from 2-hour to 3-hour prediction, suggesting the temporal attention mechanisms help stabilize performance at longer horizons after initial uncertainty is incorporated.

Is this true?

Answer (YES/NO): YES